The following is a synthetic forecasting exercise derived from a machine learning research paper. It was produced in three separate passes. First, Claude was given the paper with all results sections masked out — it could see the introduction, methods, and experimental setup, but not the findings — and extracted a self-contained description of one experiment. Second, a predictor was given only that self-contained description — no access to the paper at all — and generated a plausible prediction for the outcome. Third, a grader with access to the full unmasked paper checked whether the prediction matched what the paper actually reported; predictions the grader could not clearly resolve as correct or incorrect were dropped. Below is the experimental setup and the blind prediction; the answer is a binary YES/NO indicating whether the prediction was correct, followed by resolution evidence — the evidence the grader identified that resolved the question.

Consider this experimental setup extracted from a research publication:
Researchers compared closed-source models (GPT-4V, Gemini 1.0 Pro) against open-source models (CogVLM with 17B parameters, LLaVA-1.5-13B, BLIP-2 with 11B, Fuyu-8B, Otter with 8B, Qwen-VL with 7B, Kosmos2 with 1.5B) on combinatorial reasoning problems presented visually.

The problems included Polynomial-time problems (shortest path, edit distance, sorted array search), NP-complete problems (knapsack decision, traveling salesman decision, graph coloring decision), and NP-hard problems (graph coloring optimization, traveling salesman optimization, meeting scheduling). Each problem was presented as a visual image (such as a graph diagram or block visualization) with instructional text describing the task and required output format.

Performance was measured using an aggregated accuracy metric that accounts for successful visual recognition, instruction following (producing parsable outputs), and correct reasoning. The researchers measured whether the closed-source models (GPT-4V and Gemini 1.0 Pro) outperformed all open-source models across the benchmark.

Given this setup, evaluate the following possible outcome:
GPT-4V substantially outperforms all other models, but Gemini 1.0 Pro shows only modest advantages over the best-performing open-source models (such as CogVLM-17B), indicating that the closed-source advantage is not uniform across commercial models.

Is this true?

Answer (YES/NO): NO